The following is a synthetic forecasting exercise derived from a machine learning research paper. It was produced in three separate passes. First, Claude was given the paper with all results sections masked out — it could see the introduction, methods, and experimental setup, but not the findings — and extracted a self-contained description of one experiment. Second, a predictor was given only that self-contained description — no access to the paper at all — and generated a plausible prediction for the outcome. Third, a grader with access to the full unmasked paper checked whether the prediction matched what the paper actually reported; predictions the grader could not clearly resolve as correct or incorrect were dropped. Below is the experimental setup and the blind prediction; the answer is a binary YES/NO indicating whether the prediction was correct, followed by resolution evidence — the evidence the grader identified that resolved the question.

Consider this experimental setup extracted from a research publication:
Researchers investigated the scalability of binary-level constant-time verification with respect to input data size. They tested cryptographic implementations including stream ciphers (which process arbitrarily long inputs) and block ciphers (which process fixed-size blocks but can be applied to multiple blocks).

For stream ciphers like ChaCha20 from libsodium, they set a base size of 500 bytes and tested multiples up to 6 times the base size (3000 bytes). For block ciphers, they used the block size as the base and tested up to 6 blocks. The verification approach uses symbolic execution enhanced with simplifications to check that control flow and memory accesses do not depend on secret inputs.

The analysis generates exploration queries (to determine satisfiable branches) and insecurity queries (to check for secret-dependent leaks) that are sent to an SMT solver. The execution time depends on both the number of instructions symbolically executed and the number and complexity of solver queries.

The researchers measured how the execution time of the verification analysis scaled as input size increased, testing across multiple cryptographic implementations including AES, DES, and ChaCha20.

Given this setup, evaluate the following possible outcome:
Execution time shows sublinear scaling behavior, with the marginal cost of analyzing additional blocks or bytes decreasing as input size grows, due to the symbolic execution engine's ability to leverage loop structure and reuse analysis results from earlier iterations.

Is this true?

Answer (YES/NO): NO